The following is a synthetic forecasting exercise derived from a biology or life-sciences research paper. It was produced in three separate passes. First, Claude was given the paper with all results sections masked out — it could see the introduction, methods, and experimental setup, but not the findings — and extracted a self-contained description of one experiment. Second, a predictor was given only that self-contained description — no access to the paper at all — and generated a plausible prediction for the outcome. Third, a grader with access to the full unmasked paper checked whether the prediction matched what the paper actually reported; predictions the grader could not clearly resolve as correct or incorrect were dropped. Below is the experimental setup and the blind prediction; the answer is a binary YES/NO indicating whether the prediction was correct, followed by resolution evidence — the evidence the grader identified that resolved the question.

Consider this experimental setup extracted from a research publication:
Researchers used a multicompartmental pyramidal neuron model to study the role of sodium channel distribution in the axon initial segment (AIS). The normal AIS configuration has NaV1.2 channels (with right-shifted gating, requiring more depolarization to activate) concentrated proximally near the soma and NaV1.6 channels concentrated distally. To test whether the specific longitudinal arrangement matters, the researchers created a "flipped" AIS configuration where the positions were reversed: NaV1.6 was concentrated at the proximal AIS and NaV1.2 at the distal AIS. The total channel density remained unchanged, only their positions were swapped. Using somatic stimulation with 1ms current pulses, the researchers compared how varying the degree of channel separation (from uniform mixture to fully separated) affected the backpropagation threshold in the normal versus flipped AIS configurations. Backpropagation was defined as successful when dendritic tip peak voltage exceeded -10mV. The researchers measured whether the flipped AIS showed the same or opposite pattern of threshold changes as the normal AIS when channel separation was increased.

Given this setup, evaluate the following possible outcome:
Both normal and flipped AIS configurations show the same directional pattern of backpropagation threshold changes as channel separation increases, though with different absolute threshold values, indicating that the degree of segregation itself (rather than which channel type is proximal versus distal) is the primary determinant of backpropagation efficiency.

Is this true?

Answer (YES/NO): NO